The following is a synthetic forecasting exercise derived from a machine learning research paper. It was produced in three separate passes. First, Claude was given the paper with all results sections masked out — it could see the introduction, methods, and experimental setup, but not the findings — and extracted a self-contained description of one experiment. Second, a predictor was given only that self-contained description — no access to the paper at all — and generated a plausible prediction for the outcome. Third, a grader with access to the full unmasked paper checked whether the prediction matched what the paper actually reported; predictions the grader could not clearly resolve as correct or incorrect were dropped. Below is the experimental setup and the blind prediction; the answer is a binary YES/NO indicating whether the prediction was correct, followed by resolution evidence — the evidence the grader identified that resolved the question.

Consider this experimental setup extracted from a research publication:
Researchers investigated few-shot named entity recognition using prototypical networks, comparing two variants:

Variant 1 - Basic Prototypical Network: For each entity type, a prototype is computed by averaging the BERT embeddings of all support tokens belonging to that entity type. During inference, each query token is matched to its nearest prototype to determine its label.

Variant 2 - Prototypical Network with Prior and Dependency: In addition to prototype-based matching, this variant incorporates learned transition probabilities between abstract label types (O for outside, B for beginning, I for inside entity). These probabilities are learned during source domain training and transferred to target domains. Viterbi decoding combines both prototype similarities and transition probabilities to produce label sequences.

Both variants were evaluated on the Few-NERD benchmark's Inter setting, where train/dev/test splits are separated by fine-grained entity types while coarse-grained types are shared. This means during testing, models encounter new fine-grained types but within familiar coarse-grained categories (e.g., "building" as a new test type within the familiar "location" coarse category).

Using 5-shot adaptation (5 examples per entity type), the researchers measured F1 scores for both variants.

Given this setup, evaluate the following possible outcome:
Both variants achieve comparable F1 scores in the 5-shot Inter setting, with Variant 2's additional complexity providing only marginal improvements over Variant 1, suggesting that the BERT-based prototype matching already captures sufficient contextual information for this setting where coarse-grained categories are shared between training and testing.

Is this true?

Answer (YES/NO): NO